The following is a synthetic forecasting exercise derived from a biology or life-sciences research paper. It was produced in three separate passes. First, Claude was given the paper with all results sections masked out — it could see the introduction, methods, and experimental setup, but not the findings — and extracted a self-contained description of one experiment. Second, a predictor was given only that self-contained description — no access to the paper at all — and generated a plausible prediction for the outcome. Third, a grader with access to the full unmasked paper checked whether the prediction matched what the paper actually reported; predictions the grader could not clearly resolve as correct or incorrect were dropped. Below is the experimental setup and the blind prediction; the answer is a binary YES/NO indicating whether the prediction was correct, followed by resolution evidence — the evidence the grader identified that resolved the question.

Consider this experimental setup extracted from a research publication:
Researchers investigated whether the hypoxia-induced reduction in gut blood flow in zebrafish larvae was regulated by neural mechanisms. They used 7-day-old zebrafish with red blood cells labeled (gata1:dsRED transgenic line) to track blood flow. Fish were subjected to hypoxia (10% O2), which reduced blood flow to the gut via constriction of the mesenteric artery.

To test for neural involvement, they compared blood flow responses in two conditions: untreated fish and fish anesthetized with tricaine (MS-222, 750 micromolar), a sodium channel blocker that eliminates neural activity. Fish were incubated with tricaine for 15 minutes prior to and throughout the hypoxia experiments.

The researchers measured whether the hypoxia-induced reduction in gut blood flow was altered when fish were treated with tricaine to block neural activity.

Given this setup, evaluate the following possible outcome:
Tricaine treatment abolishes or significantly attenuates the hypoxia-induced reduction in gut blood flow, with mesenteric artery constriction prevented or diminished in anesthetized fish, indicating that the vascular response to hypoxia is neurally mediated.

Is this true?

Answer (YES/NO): YES